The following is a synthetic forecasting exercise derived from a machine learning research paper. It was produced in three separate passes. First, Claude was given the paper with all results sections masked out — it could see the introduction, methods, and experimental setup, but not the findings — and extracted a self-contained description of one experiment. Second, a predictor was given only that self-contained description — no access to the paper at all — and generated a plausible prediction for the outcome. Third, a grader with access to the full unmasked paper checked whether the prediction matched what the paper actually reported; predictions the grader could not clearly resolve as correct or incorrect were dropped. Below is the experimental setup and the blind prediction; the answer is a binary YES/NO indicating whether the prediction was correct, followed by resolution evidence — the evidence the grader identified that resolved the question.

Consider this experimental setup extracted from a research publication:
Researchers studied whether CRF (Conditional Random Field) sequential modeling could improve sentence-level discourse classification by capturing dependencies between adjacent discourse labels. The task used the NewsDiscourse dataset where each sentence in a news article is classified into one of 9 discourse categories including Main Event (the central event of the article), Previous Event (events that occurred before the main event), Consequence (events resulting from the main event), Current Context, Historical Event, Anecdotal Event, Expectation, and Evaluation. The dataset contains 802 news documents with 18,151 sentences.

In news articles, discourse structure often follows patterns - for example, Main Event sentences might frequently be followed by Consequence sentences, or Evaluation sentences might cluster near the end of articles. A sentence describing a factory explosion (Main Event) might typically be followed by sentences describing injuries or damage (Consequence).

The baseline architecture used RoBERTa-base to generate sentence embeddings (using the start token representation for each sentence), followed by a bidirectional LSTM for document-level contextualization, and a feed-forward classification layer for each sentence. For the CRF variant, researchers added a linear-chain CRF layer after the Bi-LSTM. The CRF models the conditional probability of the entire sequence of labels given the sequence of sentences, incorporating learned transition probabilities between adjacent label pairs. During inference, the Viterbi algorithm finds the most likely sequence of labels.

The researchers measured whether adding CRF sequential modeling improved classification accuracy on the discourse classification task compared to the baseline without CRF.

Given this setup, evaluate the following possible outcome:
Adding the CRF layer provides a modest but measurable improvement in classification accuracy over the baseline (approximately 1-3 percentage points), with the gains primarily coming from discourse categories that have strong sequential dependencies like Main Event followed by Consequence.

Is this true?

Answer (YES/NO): NO